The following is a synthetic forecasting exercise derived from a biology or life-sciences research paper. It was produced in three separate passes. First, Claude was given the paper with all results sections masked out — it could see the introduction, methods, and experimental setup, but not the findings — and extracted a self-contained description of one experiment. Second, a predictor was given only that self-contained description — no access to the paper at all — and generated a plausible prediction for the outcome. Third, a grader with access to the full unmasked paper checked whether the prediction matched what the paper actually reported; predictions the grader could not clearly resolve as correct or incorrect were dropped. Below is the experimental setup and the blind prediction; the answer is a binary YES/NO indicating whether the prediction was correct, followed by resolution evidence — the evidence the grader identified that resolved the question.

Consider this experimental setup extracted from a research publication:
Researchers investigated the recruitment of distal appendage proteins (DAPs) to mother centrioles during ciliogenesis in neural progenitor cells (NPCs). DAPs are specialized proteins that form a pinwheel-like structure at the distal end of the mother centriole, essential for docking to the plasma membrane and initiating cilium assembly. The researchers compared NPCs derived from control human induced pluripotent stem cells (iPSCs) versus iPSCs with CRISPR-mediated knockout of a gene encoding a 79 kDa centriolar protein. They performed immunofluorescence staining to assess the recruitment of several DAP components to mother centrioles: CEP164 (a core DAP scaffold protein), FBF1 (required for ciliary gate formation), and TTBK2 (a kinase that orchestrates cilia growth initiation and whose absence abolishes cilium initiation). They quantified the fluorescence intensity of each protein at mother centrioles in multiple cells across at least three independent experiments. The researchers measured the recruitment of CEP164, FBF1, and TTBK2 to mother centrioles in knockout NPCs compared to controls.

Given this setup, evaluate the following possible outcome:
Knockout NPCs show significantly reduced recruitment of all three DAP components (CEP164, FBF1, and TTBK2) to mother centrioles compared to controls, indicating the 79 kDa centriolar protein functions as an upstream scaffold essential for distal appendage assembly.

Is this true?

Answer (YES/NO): NO